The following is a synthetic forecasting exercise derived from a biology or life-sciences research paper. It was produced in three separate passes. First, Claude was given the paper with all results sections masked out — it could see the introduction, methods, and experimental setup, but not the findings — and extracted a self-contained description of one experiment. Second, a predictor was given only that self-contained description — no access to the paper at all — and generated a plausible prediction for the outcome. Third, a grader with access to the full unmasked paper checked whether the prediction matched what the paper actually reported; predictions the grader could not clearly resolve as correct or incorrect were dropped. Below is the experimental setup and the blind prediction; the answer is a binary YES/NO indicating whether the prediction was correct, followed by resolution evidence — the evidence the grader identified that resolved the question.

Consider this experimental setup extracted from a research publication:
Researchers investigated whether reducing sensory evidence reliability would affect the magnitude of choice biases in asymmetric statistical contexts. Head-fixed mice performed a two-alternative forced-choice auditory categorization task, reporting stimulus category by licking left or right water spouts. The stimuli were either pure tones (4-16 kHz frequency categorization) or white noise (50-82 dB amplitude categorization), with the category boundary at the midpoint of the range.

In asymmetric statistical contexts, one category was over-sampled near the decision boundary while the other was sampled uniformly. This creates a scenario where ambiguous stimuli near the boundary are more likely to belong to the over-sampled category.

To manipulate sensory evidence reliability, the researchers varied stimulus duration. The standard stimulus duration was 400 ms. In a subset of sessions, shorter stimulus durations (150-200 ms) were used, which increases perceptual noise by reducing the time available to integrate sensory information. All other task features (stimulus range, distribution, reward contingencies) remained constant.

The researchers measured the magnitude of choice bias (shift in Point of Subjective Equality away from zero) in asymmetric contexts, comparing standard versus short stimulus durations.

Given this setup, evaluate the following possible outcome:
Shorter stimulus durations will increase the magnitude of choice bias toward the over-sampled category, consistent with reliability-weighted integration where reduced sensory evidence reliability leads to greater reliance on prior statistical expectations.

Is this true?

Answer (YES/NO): YES